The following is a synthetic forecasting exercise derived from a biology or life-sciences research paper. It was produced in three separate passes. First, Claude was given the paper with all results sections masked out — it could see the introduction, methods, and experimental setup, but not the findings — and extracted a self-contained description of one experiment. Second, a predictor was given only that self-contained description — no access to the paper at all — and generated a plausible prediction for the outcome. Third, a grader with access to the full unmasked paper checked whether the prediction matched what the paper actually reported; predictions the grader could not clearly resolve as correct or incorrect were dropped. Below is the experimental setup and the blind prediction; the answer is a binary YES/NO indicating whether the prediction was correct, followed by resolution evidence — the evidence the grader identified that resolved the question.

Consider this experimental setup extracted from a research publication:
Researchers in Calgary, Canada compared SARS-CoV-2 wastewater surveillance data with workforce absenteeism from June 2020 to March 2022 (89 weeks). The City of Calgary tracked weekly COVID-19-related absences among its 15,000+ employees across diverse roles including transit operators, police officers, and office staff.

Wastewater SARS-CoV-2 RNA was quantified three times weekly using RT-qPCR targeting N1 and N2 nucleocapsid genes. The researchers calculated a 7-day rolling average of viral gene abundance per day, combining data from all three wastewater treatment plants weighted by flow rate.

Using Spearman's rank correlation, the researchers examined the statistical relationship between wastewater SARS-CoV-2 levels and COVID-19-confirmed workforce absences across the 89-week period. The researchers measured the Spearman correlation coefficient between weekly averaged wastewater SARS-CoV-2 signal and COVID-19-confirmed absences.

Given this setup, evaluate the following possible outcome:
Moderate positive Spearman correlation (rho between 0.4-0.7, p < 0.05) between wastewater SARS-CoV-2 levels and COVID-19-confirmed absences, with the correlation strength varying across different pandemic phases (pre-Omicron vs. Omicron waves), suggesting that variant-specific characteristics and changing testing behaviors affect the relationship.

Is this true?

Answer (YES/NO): NO